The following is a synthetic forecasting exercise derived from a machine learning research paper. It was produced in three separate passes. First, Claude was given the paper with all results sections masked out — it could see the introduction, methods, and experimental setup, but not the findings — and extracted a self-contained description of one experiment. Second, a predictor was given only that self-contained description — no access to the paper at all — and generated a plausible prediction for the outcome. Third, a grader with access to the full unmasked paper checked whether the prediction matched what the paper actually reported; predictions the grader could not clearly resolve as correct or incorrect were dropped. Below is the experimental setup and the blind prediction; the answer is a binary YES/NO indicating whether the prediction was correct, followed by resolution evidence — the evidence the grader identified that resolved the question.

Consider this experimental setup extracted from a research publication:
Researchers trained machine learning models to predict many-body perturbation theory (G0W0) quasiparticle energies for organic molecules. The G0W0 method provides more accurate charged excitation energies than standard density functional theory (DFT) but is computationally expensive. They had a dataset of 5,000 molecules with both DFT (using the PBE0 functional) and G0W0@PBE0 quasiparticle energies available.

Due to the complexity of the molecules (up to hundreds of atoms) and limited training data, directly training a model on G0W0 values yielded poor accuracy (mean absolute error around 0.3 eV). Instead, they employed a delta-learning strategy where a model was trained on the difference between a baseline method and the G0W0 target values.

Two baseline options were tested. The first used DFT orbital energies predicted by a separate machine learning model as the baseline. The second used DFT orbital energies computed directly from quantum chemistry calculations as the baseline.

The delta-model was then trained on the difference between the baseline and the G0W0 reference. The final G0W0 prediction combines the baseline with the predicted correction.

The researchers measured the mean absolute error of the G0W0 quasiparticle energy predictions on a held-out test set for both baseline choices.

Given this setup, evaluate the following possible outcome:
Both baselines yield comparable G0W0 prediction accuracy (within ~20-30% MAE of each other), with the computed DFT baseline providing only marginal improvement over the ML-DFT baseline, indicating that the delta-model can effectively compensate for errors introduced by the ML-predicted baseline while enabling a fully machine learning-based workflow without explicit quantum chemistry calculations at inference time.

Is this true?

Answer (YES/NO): NO